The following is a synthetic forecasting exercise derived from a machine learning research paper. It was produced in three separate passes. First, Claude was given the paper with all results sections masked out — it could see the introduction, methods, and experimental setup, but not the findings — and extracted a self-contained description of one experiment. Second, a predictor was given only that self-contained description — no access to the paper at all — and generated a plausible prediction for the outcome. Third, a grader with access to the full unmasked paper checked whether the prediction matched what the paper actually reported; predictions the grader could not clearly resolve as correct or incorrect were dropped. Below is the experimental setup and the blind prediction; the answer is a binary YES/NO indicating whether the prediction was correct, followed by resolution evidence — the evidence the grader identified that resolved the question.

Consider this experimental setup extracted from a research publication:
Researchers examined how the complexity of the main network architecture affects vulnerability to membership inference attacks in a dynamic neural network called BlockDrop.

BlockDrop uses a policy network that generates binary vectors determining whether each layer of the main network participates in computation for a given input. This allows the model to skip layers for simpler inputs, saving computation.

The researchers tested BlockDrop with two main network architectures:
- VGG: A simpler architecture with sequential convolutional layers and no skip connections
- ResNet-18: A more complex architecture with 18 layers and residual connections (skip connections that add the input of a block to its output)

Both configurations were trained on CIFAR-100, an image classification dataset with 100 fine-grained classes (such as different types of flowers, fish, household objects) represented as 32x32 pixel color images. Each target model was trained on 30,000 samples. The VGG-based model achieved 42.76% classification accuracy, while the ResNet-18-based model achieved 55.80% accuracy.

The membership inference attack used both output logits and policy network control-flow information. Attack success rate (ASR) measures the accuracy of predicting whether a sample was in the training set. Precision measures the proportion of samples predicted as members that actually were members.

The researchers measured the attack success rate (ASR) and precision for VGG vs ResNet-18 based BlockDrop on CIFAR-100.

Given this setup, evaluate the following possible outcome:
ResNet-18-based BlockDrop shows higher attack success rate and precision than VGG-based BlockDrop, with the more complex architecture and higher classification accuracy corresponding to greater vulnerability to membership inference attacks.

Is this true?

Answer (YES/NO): YES